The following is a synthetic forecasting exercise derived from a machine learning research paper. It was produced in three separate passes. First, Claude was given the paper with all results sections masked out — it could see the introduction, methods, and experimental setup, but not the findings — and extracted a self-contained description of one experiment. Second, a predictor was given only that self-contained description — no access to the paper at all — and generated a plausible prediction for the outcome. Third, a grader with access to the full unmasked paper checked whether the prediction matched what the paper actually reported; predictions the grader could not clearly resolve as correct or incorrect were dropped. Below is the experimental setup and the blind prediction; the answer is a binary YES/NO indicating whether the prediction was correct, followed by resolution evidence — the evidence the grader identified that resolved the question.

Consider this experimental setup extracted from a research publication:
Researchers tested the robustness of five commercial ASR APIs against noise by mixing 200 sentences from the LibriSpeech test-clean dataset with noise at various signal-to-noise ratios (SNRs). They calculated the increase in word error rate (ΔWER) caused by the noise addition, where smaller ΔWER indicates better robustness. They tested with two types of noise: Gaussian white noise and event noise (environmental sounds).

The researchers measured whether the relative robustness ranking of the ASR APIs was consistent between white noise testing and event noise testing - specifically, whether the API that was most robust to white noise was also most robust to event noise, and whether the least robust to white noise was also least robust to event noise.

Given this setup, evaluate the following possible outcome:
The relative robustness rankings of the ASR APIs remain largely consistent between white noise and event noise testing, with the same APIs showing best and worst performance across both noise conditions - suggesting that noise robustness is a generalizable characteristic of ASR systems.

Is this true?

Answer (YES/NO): YES